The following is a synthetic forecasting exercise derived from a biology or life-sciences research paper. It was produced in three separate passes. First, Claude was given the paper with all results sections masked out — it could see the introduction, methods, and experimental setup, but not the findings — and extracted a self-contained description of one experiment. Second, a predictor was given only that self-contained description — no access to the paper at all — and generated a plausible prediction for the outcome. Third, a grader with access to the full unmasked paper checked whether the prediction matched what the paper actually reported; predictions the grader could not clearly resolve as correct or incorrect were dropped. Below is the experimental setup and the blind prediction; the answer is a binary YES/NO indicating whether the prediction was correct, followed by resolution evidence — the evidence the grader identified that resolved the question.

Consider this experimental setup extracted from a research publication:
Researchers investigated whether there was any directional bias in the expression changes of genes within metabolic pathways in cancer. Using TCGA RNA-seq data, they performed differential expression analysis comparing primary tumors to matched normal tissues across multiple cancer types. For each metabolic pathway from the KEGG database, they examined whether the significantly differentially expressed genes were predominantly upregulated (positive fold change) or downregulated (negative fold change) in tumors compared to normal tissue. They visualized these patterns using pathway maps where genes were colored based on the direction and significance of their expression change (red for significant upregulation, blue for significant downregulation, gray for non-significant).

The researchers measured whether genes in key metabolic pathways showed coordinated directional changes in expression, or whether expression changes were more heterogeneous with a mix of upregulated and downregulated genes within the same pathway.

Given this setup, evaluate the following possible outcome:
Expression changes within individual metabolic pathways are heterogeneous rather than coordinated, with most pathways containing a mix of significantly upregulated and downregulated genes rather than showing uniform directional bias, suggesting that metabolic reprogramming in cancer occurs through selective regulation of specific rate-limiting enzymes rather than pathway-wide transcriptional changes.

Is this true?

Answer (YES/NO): NO